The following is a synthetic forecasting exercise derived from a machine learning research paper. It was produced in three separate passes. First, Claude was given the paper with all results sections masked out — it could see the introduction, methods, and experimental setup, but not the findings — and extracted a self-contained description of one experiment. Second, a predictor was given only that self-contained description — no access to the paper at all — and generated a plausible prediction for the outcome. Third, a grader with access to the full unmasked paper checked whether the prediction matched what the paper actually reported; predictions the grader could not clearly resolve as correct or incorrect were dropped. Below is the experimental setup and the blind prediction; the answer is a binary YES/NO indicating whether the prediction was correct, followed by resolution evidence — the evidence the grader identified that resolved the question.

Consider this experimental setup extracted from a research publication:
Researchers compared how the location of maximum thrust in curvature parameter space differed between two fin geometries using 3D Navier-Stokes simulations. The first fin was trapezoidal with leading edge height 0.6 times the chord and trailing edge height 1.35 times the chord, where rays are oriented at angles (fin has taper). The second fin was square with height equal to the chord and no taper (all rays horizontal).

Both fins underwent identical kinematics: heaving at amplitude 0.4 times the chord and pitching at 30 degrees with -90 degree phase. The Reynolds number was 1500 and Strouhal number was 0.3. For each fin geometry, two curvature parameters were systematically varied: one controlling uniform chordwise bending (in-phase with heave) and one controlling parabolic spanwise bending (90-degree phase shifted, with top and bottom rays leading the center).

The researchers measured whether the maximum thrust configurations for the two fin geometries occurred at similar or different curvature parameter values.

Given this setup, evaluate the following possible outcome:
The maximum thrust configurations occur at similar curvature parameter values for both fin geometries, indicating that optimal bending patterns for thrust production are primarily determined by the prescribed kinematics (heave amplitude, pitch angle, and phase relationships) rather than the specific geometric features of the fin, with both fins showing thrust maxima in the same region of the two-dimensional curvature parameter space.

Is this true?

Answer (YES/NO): YES